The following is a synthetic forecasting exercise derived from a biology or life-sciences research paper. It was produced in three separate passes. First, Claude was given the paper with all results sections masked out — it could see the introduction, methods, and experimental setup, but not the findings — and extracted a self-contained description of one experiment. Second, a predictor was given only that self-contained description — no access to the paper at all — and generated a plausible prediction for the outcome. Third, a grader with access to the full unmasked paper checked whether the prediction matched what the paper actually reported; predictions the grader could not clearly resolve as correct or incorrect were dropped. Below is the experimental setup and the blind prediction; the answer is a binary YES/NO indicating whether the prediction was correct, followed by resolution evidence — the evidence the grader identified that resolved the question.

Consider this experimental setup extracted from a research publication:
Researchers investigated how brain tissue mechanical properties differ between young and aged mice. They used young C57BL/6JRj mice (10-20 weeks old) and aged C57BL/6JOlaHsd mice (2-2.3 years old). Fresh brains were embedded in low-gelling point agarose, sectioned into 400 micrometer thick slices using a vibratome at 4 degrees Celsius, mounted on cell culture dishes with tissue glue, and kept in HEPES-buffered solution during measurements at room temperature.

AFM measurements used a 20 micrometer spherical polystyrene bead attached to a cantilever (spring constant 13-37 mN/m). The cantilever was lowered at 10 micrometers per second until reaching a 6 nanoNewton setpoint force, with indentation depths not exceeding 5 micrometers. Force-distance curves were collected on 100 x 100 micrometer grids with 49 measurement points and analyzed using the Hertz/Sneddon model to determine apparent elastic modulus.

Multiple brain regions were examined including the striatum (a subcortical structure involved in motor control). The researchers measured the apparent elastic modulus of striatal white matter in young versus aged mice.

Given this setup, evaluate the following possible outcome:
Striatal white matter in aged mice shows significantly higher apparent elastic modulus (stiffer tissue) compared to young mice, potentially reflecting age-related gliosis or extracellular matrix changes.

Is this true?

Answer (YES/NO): YES